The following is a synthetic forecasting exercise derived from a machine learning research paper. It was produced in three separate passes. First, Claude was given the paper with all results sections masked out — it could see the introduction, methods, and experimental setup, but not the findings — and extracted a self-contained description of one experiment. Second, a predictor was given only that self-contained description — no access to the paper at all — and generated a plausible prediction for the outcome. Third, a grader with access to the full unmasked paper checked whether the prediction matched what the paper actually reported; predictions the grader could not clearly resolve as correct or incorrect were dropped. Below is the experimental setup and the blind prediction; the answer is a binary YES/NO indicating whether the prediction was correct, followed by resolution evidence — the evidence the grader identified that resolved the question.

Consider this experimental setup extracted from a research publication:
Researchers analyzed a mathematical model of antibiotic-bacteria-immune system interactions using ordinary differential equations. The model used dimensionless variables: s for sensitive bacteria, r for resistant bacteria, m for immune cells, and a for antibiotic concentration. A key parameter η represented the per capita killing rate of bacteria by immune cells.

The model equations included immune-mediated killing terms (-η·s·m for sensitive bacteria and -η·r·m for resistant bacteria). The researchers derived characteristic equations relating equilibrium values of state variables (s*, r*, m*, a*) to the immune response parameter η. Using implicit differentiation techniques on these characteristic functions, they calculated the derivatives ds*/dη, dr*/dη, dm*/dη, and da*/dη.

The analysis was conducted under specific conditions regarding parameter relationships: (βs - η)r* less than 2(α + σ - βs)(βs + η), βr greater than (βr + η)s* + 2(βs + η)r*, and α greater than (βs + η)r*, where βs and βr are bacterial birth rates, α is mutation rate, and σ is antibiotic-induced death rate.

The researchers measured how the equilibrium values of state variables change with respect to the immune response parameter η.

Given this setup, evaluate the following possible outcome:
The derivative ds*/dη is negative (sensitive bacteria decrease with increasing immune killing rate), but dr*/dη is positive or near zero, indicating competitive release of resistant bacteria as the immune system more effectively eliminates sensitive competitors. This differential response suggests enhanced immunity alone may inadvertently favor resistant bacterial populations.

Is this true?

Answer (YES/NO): NO